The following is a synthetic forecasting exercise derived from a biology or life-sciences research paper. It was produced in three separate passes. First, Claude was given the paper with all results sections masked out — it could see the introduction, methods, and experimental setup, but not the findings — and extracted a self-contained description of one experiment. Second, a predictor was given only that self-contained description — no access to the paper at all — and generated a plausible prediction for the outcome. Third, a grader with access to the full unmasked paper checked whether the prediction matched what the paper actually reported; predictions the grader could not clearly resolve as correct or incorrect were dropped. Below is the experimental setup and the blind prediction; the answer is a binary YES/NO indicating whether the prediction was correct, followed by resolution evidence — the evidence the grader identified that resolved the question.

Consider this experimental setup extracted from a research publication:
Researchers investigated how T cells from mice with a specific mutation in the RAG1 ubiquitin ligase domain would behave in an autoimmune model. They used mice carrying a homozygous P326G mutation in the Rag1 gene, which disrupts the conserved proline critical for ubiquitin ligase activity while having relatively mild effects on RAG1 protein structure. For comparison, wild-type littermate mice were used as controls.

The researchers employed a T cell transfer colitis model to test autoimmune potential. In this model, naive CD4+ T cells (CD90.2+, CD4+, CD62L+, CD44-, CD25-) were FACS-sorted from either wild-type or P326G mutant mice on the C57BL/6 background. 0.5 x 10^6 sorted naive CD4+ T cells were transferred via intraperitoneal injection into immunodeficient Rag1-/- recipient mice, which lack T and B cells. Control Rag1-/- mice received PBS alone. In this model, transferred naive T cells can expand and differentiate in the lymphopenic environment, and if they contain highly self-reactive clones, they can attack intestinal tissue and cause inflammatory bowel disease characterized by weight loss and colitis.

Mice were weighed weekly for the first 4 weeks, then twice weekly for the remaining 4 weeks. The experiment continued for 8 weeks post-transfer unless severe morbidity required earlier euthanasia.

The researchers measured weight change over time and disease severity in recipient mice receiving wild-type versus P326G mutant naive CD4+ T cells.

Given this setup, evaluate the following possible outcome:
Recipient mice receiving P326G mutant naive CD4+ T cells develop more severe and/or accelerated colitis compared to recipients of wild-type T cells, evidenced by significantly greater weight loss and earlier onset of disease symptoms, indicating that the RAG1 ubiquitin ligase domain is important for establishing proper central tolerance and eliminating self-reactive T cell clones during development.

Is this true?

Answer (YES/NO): YES